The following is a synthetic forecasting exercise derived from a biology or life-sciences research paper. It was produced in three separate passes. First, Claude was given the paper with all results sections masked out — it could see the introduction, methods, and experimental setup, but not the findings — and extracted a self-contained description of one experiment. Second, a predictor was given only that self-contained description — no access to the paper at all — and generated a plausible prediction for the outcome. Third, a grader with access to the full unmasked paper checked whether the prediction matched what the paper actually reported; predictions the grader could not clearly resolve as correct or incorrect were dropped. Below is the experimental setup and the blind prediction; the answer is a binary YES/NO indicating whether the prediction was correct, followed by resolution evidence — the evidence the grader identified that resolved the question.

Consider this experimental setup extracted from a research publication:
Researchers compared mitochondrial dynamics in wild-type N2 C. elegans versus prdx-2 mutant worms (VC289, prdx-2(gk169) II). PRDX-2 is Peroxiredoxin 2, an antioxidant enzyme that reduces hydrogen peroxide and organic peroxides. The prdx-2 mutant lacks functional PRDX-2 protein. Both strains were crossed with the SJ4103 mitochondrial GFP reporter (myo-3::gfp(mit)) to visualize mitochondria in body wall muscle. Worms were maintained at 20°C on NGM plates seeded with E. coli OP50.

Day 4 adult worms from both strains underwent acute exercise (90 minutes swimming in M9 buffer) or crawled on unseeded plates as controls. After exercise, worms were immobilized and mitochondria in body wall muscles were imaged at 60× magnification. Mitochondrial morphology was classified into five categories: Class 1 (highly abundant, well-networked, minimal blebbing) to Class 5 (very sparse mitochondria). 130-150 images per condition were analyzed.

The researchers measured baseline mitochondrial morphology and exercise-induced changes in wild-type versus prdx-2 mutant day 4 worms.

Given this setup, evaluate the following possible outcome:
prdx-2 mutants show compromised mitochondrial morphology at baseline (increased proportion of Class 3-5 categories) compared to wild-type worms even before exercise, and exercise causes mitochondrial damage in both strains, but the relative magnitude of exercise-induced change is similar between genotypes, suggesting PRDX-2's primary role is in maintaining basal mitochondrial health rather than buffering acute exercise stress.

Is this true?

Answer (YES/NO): NO